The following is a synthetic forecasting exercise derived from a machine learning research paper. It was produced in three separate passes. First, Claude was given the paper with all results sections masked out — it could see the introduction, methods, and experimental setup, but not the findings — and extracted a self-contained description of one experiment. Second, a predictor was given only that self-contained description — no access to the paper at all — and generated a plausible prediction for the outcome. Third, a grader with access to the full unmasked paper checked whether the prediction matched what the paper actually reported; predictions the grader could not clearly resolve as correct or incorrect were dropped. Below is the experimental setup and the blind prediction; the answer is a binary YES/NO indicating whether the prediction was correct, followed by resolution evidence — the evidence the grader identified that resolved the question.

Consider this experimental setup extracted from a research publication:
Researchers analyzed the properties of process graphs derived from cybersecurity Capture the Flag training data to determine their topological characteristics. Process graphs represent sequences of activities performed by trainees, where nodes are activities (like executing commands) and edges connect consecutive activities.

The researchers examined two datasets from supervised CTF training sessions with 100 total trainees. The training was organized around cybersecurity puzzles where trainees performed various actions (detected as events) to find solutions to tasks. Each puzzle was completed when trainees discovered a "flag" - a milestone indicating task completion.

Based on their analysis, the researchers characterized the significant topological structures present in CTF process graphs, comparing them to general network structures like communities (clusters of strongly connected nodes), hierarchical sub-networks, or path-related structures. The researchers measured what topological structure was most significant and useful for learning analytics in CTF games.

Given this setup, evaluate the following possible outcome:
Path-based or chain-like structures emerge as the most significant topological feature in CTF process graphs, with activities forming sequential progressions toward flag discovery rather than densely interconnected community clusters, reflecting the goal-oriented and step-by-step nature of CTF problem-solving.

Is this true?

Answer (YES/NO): YES